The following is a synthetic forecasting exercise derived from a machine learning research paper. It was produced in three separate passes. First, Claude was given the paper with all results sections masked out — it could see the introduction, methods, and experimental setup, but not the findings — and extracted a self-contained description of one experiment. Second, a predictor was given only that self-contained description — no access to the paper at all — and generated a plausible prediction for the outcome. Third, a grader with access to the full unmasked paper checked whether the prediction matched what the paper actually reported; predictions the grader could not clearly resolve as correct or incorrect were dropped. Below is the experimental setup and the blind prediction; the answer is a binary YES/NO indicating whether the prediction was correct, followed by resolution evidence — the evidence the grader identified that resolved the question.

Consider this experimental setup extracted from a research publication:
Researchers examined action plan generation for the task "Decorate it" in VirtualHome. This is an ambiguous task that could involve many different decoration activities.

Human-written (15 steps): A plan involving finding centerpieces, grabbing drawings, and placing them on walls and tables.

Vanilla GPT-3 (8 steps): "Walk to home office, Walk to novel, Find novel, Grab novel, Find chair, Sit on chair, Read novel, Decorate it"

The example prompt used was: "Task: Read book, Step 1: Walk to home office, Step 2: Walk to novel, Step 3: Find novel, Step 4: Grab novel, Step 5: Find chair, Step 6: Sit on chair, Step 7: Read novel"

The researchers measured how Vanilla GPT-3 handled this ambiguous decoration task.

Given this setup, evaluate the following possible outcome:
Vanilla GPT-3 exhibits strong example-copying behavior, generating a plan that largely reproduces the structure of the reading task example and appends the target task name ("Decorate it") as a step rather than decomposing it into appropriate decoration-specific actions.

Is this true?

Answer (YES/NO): YES